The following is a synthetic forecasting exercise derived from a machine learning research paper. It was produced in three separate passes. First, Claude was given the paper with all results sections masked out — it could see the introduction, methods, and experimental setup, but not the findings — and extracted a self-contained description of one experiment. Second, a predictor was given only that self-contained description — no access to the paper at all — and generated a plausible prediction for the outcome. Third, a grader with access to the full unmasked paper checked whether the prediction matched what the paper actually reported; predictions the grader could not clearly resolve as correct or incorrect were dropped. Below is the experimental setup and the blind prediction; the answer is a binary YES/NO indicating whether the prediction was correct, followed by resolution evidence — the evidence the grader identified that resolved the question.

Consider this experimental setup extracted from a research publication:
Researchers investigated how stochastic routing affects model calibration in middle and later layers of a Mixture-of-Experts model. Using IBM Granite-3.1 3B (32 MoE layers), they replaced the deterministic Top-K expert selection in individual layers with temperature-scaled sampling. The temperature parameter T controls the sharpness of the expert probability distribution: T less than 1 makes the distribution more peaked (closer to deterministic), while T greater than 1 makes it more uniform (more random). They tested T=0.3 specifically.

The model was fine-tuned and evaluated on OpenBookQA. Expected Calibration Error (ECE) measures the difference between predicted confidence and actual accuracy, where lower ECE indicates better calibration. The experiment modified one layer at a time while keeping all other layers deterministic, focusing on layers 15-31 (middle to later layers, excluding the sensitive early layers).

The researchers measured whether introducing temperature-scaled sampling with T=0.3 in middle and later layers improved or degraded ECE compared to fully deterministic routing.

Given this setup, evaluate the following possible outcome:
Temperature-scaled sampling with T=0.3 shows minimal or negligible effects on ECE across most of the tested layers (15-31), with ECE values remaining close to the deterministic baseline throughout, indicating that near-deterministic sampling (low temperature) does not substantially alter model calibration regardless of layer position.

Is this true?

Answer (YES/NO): NO